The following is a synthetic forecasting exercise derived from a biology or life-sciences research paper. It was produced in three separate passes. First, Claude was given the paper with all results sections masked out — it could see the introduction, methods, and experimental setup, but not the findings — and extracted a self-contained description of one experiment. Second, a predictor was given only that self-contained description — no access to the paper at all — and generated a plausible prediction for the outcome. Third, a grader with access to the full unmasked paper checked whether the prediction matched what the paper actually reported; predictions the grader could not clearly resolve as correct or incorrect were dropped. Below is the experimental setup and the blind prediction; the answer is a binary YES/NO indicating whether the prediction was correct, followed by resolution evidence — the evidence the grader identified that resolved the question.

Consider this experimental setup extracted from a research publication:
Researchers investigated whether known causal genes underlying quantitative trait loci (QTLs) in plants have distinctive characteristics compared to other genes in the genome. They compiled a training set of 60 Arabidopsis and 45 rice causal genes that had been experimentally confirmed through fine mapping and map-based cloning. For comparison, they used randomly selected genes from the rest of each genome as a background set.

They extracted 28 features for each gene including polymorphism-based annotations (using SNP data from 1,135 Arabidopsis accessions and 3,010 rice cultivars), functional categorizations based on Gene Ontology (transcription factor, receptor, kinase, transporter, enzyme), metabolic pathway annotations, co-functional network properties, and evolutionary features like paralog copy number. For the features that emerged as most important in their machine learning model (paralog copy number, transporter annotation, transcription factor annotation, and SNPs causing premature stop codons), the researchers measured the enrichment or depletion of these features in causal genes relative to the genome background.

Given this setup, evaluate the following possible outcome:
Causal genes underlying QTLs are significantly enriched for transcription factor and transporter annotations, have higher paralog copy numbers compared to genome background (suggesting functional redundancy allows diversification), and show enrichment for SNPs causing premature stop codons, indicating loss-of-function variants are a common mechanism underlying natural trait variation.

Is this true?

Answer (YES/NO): YES